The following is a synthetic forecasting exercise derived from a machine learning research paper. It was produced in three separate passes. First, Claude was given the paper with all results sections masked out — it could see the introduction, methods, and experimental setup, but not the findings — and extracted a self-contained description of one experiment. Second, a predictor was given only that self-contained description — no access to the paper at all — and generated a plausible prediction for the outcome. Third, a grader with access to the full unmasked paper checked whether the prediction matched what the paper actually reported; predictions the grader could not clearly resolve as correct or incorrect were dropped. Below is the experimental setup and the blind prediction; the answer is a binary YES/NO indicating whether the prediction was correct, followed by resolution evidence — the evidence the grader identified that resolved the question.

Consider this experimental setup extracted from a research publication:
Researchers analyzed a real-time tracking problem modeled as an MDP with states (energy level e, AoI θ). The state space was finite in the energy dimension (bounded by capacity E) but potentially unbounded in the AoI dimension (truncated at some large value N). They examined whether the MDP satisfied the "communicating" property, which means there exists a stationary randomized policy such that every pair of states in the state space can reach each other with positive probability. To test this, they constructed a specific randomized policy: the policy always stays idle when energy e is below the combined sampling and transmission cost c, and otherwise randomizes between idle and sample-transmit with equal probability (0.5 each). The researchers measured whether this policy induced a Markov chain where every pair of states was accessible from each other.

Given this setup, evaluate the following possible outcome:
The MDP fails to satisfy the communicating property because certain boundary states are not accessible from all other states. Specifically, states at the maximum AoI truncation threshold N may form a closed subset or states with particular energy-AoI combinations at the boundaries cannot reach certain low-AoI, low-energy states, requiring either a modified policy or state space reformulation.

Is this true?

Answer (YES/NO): NO